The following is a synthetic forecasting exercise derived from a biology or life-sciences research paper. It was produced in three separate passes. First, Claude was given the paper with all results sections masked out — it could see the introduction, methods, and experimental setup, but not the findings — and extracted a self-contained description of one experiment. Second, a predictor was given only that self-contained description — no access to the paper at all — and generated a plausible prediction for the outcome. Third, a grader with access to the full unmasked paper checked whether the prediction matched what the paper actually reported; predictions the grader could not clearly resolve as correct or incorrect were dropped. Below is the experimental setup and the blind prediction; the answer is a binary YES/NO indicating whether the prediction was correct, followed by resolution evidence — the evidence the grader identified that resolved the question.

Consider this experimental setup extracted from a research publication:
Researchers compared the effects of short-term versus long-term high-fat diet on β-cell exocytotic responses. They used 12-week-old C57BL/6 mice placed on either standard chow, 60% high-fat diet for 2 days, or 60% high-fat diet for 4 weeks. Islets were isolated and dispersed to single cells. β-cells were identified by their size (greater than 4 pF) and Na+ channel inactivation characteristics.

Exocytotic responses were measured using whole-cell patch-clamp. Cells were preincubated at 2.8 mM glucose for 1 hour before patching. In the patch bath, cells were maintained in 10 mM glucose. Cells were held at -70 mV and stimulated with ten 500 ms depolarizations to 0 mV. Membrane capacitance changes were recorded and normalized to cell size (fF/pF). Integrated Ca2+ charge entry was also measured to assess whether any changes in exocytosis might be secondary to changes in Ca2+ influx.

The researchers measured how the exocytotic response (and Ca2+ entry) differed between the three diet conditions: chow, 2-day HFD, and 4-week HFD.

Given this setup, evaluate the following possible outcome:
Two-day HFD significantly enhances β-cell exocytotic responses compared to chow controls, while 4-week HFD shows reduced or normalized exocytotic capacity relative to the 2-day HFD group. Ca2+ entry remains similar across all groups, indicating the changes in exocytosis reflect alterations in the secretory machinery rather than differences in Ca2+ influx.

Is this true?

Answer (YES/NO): NO